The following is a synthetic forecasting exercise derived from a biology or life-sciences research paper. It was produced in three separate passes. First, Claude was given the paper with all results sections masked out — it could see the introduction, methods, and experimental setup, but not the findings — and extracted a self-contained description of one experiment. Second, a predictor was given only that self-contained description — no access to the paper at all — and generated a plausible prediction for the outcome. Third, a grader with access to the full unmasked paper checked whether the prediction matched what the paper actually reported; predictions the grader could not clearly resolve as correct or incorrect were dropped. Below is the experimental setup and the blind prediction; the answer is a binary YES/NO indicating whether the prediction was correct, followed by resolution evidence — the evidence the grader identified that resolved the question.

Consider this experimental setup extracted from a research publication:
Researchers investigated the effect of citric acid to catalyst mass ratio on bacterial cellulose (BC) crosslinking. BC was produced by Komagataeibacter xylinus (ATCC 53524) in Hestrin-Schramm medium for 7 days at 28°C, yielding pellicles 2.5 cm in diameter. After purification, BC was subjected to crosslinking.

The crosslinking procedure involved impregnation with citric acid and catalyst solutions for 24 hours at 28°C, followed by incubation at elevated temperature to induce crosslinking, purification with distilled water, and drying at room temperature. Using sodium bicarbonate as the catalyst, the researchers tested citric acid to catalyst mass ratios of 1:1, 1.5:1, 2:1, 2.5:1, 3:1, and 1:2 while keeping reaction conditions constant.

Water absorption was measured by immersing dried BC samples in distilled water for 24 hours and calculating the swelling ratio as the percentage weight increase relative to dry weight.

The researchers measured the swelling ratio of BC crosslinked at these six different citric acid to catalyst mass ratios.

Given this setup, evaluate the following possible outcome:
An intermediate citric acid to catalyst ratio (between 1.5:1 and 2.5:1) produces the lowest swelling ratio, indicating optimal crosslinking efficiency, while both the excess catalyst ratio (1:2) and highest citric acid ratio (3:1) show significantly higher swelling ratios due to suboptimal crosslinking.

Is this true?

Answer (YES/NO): NO